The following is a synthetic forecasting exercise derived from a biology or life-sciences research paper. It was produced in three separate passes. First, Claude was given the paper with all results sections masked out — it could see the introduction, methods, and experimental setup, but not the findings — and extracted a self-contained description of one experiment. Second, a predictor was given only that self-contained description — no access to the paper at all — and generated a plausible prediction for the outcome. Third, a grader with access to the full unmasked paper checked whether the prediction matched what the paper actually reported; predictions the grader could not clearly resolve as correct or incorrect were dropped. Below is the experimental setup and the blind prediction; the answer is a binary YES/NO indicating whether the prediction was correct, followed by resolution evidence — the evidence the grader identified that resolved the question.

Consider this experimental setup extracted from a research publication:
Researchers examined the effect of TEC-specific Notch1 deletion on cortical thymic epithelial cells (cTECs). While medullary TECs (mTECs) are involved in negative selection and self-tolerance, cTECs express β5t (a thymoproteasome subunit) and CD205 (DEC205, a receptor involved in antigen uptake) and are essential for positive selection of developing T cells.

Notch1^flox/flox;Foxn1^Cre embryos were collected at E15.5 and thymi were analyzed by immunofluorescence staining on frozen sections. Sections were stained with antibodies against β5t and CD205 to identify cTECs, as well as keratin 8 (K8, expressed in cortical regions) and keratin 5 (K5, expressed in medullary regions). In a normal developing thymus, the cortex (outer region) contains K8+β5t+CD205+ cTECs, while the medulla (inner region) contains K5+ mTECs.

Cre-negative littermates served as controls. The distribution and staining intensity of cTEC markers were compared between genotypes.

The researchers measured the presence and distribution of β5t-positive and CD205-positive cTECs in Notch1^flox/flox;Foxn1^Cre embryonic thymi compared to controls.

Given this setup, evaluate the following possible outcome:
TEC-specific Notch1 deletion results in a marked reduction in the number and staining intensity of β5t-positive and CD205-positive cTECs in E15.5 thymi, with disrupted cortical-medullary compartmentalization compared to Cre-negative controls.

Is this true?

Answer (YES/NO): NO